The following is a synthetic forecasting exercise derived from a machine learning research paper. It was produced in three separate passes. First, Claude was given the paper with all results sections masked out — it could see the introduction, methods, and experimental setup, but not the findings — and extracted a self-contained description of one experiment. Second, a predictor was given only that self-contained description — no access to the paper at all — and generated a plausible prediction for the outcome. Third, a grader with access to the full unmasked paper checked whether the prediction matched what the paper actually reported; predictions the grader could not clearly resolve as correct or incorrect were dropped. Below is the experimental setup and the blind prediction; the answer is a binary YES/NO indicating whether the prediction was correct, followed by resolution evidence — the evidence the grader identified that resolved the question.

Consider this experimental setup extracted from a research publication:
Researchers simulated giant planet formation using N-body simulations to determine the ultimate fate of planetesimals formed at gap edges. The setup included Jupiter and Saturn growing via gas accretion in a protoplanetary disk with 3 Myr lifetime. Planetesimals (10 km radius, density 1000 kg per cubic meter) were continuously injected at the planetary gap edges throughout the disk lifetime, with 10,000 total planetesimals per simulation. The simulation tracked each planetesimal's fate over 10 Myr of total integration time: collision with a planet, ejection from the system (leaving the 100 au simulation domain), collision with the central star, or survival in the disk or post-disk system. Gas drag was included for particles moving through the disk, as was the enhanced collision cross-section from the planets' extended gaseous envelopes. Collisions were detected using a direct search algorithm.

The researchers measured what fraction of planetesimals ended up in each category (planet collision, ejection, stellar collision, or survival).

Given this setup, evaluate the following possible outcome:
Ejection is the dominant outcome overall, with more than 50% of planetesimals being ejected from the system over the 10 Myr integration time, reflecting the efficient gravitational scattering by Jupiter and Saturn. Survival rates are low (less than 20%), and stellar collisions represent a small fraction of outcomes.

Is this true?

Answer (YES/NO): NO